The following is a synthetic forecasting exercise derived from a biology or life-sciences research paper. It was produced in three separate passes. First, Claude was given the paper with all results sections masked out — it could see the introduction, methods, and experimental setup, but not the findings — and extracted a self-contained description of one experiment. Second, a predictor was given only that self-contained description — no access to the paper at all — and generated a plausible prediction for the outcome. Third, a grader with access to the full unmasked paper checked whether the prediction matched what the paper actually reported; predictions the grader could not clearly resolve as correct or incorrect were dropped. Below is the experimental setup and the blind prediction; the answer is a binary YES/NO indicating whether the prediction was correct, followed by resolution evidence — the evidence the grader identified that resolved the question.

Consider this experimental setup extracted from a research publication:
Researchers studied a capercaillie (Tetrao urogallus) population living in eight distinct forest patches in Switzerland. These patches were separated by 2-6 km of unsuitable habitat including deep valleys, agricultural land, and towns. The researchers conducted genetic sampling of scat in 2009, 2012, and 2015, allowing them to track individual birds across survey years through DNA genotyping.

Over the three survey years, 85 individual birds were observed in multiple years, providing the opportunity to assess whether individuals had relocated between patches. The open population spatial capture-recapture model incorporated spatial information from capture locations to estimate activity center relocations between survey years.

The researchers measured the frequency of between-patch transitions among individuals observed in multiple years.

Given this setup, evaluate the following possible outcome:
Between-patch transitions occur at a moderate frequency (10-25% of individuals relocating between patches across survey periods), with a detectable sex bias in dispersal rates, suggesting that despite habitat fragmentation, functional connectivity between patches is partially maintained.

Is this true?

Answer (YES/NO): NO